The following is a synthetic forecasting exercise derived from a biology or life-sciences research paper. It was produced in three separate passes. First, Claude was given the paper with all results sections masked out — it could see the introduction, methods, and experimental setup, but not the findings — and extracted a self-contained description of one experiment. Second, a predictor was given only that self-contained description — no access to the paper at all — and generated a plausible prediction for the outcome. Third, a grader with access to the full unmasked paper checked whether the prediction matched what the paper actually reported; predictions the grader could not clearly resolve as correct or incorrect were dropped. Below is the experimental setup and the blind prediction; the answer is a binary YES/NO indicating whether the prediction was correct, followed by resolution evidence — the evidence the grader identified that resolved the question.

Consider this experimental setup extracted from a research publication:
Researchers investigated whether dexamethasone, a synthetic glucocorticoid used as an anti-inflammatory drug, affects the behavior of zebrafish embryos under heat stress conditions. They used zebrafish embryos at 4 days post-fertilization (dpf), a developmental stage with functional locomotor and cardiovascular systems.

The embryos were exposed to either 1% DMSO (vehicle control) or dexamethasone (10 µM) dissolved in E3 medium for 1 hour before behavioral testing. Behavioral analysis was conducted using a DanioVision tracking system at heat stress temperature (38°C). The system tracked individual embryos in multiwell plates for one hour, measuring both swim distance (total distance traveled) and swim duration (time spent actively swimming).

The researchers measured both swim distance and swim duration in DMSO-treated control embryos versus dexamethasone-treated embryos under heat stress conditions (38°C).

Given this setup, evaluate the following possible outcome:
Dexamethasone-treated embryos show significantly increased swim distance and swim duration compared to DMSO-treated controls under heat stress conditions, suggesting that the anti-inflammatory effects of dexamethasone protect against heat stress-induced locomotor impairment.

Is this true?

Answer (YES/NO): NO